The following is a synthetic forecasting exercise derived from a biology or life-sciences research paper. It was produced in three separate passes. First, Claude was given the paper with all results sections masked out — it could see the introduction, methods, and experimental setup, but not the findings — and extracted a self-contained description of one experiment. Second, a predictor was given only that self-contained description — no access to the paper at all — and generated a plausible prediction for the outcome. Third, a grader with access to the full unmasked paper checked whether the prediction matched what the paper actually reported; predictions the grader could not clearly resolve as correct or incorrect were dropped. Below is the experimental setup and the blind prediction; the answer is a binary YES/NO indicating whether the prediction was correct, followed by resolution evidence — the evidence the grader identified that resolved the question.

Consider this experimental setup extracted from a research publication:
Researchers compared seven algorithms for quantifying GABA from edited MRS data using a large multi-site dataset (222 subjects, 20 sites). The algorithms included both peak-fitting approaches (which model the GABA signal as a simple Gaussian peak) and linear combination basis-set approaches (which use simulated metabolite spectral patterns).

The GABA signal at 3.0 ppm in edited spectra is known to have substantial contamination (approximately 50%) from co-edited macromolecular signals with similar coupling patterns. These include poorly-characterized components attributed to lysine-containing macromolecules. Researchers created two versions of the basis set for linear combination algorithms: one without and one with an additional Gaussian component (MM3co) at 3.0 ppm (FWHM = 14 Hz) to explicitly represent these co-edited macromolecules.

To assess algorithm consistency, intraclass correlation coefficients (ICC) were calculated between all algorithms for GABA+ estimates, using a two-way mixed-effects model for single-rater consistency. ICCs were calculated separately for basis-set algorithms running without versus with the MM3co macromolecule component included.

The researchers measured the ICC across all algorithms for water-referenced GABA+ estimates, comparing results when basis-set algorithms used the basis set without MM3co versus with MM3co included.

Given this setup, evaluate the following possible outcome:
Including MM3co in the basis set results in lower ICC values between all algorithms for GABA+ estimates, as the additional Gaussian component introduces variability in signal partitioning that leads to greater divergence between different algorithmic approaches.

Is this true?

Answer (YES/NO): NO